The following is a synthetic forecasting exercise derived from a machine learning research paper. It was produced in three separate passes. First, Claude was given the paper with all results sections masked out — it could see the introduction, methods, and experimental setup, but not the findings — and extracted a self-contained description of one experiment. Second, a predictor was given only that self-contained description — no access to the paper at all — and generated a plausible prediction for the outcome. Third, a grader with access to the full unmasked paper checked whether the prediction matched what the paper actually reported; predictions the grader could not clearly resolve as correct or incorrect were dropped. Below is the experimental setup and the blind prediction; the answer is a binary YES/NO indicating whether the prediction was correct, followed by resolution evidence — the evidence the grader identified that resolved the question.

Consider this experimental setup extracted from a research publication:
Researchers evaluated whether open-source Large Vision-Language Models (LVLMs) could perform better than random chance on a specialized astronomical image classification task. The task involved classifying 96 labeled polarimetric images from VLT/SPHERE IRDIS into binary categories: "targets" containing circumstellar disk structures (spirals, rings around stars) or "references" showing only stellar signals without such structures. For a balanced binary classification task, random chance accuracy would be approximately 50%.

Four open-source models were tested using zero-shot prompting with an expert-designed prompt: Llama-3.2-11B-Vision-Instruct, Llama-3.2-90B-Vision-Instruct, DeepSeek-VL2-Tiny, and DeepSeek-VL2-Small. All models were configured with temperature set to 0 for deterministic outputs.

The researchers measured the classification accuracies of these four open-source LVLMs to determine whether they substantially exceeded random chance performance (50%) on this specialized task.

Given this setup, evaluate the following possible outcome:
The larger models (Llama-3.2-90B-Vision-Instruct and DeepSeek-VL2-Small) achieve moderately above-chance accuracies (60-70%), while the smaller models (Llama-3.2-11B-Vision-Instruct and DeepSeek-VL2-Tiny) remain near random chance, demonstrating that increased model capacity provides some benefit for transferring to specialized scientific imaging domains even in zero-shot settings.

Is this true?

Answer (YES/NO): NO